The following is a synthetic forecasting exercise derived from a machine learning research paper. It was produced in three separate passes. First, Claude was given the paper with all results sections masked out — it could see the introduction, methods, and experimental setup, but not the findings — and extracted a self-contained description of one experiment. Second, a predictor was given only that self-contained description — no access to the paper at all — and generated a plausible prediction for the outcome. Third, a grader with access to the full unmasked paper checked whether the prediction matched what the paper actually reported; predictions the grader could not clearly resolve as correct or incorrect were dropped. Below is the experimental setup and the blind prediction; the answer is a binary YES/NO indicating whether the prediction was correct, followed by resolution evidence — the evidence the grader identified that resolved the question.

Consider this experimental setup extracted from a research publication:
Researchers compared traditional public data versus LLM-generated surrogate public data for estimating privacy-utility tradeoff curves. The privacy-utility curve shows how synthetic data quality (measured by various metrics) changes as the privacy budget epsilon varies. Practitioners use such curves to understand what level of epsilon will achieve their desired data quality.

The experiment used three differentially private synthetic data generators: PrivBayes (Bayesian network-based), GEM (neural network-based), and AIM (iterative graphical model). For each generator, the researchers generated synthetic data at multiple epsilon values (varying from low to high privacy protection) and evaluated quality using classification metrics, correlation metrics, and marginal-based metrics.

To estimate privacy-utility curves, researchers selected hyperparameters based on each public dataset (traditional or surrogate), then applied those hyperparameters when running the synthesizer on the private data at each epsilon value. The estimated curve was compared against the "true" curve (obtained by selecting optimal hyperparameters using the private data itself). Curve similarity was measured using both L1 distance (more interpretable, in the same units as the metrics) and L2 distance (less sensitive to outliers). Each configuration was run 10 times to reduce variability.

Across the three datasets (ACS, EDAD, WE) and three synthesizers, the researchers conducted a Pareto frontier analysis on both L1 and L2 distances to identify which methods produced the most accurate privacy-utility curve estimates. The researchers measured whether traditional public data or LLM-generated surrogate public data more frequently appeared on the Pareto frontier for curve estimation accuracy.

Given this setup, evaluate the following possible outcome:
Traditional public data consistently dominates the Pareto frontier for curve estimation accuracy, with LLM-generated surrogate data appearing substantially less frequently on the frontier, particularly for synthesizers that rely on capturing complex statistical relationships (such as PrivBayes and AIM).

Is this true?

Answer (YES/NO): NO